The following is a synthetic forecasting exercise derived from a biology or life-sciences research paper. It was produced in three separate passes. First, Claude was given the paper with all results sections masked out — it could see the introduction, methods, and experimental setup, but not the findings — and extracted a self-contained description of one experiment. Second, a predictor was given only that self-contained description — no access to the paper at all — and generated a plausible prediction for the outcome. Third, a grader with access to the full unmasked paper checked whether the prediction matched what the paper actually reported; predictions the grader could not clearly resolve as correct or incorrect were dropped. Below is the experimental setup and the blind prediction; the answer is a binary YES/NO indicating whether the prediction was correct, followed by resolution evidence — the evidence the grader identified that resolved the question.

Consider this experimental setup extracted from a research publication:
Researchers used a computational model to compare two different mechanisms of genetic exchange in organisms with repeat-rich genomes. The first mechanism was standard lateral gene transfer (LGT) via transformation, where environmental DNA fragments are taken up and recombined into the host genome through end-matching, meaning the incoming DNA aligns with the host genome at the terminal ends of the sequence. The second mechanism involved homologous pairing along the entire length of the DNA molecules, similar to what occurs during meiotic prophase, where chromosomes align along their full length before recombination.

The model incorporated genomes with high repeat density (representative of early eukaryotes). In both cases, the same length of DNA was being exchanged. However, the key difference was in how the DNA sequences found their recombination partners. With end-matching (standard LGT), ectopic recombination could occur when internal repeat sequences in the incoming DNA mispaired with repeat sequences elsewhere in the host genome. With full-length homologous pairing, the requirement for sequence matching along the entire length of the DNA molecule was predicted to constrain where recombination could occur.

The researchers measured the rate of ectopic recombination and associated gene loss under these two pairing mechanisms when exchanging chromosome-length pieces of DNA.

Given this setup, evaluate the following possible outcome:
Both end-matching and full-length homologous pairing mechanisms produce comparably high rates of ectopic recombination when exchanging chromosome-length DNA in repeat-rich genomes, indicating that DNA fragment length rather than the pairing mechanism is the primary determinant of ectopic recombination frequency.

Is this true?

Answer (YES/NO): NO